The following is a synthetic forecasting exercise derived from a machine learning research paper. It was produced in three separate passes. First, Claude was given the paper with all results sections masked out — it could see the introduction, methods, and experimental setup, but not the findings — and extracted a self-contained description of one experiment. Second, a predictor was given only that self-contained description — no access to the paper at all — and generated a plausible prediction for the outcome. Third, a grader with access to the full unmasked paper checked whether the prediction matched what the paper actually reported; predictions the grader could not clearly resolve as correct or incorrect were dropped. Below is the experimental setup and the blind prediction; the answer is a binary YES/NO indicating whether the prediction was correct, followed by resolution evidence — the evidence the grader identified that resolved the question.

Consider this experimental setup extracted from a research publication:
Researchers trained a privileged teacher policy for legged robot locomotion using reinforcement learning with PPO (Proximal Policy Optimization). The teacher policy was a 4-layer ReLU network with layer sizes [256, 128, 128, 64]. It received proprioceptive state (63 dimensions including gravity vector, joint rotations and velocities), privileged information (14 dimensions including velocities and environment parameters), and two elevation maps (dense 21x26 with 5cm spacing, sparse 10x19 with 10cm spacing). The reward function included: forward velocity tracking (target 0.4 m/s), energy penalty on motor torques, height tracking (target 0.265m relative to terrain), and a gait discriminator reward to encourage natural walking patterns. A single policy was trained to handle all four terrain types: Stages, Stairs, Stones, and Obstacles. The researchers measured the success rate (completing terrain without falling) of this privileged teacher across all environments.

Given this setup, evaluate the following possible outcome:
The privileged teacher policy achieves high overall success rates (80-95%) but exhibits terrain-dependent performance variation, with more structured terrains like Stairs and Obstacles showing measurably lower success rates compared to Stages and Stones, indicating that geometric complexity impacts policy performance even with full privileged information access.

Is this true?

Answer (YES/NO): NO